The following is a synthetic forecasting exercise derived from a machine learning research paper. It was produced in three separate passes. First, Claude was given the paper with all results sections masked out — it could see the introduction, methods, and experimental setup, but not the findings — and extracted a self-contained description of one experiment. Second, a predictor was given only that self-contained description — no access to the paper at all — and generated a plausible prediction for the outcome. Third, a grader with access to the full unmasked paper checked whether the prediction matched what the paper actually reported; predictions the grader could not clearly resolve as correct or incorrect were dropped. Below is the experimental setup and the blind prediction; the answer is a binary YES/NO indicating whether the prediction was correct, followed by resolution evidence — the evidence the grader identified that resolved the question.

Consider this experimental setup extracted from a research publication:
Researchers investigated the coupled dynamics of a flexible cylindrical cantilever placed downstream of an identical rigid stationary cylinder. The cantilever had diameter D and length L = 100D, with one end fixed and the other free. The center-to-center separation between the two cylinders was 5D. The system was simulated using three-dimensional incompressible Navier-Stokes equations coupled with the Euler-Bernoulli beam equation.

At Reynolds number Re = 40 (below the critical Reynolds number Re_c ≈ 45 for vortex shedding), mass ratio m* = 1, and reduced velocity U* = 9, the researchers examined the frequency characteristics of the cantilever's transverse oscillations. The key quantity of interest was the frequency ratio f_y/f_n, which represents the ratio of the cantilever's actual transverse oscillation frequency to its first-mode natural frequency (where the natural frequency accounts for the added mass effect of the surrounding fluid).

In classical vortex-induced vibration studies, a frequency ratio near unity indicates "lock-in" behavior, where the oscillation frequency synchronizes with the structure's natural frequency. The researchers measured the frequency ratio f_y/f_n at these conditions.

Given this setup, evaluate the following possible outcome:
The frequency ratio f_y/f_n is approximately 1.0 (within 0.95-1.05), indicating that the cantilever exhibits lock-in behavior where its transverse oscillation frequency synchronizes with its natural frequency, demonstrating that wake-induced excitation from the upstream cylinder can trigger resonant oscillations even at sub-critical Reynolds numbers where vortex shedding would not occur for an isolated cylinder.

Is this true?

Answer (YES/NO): YES